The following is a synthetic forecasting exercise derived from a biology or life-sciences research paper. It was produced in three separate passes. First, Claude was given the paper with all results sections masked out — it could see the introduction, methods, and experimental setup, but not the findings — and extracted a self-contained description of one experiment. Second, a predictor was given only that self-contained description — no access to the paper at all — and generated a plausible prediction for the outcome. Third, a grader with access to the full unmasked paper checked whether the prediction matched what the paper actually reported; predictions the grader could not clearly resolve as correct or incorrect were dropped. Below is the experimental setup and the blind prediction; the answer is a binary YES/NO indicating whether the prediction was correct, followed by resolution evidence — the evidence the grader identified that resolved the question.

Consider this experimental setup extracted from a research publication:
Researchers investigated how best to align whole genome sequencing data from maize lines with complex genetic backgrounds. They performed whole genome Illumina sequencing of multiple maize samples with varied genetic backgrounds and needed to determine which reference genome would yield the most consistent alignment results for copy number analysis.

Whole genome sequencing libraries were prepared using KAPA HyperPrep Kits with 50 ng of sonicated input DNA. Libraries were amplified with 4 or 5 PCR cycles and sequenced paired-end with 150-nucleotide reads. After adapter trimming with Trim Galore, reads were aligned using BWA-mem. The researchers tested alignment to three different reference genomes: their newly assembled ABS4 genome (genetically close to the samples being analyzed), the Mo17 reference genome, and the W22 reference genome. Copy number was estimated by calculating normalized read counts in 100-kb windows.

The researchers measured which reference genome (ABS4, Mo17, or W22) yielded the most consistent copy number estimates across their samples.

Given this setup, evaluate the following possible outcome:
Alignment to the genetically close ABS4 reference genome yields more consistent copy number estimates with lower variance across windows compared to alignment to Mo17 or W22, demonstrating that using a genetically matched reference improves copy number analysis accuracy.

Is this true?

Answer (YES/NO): NO